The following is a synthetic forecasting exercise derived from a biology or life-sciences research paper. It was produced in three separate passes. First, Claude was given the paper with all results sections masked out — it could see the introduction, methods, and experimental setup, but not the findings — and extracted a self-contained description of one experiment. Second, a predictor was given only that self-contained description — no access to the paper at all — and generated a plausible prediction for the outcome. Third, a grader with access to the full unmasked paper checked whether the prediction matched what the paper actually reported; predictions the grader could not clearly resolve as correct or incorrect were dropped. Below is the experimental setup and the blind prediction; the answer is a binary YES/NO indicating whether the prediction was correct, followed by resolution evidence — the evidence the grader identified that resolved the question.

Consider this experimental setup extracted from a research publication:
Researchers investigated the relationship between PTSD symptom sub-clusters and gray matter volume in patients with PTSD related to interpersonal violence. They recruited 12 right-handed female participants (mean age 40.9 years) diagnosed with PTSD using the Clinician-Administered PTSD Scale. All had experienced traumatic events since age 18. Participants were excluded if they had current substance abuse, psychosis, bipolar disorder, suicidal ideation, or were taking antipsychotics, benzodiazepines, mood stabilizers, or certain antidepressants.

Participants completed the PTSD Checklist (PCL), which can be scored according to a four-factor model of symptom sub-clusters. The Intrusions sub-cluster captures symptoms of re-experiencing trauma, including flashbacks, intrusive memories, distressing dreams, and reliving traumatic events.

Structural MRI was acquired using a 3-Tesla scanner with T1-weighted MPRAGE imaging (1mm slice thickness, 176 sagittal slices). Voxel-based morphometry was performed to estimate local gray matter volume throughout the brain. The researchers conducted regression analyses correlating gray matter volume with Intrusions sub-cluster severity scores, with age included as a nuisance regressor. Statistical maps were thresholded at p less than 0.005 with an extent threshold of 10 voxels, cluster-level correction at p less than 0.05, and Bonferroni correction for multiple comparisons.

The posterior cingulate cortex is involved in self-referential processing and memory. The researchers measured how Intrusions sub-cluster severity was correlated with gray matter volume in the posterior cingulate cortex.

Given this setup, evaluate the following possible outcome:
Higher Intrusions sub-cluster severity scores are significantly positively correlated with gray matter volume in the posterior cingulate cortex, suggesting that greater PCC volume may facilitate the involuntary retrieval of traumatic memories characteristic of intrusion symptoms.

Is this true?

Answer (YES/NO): NO